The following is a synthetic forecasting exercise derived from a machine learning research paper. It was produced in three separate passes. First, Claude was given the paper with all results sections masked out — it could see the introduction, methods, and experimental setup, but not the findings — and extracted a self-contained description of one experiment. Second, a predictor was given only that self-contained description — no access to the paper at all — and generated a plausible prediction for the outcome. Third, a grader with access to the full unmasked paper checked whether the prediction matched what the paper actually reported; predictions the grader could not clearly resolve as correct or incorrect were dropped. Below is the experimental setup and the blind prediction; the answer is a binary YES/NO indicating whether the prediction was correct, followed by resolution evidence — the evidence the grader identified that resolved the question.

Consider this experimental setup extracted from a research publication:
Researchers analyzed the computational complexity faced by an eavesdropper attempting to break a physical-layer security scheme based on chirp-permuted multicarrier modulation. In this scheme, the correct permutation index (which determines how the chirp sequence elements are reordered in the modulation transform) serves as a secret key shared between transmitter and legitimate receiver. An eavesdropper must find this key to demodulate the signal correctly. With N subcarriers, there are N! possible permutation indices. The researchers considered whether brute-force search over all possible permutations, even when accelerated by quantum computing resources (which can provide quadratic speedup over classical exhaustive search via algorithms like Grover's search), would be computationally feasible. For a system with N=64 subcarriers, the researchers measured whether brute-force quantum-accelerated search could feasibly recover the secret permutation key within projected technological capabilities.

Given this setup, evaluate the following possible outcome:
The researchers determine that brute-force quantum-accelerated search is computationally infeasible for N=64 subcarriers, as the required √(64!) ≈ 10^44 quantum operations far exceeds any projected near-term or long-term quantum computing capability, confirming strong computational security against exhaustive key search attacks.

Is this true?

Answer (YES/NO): YES